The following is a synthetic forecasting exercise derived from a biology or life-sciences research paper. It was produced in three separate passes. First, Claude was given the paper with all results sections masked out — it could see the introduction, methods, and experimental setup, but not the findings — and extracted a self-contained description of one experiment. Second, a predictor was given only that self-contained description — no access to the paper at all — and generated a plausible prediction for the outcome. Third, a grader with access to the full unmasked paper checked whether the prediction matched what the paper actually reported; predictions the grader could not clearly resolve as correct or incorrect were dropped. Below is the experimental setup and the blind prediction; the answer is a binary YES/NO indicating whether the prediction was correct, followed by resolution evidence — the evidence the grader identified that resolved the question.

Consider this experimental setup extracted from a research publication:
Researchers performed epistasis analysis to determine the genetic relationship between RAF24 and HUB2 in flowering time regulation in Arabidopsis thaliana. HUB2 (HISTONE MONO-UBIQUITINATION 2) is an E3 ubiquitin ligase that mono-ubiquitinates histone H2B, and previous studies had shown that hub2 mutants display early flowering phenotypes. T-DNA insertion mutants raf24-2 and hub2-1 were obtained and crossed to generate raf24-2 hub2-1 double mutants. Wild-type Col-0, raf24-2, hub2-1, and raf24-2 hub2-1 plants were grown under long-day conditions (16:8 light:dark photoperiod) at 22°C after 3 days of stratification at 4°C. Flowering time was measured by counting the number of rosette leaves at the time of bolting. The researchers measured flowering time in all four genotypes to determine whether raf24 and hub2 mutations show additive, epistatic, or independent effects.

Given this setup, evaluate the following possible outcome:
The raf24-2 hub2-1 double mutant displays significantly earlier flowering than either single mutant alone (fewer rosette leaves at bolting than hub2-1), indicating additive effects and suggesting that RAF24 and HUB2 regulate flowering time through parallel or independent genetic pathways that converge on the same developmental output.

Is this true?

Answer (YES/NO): NO